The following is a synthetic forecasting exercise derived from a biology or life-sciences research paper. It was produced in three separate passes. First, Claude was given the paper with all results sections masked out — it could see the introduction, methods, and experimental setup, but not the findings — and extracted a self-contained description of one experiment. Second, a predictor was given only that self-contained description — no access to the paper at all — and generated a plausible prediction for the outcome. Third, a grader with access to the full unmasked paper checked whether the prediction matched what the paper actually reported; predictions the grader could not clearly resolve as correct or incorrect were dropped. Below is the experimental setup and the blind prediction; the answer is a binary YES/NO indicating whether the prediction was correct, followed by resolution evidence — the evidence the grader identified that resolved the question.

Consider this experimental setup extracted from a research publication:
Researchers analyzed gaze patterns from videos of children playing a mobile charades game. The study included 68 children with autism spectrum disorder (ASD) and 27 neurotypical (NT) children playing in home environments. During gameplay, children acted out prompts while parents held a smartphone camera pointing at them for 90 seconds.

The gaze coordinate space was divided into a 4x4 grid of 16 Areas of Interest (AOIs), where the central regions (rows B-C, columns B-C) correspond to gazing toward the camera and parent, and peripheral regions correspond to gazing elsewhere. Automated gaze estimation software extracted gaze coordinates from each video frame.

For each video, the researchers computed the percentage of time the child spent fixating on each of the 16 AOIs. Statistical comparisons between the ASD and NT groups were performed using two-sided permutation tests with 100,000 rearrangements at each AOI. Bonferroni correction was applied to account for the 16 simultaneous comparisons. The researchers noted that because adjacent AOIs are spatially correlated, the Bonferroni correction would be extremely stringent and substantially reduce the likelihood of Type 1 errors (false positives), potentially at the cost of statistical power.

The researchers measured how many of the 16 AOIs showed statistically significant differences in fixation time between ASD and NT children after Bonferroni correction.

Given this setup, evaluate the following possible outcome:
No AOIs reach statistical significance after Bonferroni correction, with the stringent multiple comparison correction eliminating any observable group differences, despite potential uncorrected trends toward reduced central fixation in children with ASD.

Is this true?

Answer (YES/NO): NO